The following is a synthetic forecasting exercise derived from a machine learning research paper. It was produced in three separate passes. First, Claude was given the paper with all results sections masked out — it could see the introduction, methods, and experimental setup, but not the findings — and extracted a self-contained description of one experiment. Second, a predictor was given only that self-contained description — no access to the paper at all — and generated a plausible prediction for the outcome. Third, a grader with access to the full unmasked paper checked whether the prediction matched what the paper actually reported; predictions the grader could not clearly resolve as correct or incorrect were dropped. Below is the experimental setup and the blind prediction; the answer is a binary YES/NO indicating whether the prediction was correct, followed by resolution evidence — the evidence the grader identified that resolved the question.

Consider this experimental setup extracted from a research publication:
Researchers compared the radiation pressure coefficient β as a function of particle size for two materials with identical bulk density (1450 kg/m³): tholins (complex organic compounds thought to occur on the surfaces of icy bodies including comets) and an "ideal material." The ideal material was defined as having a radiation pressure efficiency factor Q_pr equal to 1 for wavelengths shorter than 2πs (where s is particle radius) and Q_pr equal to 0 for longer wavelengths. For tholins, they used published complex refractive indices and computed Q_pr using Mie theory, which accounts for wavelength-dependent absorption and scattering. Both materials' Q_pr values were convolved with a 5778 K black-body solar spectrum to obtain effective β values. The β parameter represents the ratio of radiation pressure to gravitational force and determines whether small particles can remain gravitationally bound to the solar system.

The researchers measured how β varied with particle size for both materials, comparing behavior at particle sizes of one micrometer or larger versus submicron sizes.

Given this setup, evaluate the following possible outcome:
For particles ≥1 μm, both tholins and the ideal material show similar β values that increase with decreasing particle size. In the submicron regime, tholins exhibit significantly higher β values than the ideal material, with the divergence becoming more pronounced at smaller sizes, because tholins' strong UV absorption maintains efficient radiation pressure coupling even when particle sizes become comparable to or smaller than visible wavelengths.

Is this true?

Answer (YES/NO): YES